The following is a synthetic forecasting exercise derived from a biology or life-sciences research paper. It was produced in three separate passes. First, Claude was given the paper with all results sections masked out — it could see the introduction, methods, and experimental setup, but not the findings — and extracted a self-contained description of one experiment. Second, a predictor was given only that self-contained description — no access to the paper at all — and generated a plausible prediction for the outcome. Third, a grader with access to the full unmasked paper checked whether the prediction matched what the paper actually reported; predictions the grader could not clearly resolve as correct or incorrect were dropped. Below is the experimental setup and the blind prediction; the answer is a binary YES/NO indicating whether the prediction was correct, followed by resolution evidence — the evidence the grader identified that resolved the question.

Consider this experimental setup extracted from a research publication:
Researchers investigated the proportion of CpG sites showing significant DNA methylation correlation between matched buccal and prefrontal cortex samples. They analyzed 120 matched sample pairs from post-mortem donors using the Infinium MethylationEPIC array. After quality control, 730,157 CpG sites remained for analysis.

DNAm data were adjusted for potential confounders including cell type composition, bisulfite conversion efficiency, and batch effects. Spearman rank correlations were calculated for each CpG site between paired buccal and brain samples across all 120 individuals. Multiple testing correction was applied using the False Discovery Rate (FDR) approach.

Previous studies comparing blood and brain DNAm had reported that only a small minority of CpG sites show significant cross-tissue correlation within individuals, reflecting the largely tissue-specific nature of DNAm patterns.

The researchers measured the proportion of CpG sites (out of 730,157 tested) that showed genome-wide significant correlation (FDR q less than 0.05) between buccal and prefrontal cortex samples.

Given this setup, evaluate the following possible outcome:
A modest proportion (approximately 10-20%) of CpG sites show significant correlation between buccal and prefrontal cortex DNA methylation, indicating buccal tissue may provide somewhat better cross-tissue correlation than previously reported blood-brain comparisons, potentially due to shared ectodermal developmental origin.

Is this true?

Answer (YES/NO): NO